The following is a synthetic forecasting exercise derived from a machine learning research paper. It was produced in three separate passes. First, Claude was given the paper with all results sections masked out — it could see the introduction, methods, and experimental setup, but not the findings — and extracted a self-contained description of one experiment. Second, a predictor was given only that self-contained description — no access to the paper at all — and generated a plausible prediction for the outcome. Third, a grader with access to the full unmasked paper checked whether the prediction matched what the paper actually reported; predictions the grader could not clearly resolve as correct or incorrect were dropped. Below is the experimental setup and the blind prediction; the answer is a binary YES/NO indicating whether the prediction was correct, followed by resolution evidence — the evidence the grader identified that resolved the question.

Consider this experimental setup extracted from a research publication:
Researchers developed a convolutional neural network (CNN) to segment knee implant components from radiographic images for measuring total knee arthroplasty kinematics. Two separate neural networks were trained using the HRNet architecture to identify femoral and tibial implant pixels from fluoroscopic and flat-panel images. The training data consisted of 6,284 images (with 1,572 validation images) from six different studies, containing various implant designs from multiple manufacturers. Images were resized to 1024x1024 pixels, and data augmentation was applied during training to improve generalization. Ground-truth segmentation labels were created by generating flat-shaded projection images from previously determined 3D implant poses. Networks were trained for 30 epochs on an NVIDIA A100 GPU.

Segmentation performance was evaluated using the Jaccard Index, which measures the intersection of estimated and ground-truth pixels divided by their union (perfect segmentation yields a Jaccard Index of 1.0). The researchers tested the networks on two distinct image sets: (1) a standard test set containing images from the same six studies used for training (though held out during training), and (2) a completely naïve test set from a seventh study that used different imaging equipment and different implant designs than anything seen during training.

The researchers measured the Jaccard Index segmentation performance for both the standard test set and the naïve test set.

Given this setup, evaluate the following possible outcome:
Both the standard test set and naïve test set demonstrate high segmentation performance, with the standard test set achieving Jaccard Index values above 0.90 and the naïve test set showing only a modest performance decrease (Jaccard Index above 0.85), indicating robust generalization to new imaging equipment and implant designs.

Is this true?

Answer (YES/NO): NO